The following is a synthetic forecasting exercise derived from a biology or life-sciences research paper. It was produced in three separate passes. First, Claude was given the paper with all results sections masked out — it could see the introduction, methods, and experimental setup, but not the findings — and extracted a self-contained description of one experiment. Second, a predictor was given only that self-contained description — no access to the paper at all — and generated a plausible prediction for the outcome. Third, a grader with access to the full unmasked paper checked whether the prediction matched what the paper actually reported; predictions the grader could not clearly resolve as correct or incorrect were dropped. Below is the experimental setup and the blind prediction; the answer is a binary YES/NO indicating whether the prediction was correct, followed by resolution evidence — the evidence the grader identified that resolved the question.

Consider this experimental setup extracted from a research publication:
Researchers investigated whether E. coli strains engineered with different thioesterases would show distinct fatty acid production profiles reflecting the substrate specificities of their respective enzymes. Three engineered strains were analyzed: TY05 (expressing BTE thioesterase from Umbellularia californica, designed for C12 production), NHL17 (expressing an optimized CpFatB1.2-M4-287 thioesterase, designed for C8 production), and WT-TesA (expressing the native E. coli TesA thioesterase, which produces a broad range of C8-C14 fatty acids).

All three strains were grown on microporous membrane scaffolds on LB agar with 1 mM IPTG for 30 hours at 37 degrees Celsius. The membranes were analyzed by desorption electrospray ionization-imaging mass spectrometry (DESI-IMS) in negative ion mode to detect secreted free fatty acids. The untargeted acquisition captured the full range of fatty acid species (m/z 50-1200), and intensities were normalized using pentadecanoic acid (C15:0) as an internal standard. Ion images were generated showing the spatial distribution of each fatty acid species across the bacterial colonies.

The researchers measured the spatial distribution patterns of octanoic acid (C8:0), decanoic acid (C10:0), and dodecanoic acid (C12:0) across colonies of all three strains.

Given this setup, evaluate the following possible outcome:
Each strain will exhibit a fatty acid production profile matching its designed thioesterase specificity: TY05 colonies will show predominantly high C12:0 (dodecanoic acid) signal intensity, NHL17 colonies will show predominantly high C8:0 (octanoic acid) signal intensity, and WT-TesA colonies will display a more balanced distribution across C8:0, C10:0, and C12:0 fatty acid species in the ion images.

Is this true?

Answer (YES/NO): NO